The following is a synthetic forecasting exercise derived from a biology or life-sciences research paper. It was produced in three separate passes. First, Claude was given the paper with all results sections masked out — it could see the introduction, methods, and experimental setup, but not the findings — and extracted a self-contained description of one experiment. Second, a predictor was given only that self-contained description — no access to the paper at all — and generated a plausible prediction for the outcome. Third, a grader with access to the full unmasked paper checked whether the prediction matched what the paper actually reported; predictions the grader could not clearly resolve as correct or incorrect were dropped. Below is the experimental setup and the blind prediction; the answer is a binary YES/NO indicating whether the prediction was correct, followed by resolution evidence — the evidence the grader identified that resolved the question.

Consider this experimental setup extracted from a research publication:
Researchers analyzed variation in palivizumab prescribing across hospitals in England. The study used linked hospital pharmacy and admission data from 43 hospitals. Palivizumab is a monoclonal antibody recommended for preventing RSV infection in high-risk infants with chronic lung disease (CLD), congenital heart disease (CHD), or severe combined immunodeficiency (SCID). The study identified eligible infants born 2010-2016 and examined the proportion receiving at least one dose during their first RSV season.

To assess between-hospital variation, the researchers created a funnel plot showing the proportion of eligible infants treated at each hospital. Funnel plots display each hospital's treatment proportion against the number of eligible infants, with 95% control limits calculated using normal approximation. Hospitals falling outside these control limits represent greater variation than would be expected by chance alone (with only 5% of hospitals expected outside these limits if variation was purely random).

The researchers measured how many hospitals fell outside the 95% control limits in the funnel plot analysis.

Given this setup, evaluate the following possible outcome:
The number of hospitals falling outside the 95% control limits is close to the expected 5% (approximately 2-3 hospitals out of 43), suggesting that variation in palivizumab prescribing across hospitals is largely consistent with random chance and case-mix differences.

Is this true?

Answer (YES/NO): NO